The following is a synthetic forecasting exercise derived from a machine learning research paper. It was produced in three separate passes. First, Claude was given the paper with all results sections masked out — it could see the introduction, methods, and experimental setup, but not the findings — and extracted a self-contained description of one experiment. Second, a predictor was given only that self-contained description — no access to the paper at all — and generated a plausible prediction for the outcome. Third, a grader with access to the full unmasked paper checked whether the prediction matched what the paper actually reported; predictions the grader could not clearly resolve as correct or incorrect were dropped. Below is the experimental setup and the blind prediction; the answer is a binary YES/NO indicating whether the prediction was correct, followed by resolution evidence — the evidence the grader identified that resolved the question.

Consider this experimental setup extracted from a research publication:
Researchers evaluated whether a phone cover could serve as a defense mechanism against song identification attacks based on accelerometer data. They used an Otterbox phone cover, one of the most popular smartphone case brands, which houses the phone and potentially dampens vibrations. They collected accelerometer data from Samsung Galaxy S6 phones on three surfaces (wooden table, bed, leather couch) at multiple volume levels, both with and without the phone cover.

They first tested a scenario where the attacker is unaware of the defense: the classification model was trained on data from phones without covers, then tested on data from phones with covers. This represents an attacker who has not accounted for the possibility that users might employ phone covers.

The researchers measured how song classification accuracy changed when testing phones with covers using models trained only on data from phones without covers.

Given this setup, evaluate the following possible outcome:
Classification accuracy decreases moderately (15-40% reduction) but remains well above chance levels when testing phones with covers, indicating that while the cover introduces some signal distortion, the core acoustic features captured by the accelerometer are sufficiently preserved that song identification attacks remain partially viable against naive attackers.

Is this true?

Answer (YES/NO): NO